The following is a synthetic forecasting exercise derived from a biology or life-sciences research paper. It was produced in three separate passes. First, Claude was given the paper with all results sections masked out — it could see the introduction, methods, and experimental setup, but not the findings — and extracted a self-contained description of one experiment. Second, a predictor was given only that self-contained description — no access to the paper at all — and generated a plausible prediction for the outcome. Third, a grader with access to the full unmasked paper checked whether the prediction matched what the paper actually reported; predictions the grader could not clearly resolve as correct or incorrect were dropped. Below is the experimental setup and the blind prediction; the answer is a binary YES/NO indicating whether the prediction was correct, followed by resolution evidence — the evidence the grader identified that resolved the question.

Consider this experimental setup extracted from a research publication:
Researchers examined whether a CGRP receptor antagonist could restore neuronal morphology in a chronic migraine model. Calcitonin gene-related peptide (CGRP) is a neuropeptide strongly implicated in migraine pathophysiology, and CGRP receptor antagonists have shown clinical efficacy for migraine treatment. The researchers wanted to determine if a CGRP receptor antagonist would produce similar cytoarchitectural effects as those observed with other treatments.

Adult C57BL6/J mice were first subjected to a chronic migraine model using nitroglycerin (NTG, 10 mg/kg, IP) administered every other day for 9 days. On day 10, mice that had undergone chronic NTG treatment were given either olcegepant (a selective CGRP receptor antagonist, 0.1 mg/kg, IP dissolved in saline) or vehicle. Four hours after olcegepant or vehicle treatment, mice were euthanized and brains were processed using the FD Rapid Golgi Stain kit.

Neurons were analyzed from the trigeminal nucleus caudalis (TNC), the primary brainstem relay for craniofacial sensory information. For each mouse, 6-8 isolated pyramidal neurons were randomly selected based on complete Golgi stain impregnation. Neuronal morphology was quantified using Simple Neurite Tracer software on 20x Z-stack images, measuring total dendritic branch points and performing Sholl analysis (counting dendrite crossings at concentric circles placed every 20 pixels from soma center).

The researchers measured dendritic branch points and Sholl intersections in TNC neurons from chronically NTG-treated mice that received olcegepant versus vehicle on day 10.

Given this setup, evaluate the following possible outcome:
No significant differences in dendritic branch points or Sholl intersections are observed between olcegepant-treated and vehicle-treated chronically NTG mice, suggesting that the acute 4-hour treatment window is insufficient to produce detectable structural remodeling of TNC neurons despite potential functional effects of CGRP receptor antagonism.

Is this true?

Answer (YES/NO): NO